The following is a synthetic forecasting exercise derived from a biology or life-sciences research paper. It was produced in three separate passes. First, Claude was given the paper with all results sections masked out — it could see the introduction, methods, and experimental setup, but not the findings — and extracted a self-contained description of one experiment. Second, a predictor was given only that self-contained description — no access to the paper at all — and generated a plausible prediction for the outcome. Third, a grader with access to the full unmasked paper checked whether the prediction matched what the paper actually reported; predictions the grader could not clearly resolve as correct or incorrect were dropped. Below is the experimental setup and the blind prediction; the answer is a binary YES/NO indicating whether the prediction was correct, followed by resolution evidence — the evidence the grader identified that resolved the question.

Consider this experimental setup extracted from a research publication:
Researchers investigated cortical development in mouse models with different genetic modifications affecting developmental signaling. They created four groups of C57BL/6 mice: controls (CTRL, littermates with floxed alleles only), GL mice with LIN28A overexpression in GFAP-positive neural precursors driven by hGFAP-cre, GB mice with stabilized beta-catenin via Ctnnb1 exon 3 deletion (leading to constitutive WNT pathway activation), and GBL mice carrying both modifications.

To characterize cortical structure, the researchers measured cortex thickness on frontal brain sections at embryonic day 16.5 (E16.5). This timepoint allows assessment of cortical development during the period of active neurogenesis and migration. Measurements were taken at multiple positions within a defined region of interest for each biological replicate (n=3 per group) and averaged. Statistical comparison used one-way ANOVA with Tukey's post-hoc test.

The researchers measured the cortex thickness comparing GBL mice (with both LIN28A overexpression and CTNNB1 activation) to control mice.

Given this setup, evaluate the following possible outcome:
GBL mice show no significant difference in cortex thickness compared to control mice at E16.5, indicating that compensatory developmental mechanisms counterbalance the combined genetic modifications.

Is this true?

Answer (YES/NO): NO